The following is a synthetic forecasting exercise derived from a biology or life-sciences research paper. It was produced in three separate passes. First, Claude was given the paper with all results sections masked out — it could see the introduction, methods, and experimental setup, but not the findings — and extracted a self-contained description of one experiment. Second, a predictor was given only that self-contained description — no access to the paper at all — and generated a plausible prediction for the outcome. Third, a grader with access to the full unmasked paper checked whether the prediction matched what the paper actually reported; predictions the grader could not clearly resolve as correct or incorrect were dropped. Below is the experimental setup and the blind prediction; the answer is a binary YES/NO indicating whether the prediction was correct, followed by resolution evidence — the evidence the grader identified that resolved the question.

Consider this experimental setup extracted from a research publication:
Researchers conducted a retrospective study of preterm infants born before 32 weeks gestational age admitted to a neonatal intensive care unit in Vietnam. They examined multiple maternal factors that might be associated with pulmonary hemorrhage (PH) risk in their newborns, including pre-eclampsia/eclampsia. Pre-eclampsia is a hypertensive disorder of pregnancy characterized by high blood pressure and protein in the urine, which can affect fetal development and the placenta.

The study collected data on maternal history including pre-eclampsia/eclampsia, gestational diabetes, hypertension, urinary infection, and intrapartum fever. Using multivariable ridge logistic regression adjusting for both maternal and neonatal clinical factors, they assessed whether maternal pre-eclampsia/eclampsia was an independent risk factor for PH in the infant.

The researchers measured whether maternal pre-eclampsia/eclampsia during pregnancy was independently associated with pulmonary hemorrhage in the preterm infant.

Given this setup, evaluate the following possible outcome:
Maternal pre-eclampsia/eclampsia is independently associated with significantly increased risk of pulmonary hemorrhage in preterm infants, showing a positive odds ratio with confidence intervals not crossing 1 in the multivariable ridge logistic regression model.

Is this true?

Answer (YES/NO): NO